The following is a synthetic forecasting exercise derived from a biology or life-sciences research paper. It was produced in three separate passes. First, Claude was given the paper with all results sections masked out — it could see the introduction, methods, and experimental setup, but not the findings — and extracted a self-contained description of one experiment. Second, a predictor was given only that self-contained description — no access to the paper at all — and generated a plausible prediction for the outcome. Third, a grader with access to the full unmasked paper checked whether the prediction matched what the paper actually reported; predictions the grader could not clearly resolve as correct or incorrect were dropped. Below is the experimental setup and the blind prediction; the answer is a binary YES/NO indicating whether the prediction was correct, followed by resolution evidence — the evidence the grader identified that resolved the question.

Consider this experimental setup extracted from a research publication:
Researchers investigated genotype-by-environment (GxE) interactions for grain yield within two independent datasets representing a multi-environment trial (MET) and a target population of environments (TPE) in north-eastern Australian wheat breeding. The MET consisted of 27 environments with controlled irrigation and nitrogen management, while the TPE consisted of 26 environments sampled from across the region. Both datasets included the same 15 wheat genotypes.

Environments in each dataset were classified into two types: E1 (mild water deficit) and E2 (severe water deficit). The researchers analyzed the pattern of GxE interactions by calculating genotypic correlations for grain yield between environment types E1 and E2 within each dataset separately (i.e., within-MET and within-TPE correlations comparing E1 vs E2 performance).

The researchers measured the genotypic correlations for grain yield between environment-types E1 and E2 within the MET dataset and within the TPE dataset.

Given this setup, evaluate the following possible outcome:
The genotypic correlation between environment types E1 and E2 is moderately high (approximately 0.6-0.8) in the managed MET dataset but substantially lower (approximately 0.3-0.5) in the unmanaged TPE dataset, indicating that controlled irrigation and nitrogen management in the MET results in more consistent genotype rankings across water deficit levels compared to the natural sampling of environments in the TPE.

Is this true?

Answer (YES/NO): NO